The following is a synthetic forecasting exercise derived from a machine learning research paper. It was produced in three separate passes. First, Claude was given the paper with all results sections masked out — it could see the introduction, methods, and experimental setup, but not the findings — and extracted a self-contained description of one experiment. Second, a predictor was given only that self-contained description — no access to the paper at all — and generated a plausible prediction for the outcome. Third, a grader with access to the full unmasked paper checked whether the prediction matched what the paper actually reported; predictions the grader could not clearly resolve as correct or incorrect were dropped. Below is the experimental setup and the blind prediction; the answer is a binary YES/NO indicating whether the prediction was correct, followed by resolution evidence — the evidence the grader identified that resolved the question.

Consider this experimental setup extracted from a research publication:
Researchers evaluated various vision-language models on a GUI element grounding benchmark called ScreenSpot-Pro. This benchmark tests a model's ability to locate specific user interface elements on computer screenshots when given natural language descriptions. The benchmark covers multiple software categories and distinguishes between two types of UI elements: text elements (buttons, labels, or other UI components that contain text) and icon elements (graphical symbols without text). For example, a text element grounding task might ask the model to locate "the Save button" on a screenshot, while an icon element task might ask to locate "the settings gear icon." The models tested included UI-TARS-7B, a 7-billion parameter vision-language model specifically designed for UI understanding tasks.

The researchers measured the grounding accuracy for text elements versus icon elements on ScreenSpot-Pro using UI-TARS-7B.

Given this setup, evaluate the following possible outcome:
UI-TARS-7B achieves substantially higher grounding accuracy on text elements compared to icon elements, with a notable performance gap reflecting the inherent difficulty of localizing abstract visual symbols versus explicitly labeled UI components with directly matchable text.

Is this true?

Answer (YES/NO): YES